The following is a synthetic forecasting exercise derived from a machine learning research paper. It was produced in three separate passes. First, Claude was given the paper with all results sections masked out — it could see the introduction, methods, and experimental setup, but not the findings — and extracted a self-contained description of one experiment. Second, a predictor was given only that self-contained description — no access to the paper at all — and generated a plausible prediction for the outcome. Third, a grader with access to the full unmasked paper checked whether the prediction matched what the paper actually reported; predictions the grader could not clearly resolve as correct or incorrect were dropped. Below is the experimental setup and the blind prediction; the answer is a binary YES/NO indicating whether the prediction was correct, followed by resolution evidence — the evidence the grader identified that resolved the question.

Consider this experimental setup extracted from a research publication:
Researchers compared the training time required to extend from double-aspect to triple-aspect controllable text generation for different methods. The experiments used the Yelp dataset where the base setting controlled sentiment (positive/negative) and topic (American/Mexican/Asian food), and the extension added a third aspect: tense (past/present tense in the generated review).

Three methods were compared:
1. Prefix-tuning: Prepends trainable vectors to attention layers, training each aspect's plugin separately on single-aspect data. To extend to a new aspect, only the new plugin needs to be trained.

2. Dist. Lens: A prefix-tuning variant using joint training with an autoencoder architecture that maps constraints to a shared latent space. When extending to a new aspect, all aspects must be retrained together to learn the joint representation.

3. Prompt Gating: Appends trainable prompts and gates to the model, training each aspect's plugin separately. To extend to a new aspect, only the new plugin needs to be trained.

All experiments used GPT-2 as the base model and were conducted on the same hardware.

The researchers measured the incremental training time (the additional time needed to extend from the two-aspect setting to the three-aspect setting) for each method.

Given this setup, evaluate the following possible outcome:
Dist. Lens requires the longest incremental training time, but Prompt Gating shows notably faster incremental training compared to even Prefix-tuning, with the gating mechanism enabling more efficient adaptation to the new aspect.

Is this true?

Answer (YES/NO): NO